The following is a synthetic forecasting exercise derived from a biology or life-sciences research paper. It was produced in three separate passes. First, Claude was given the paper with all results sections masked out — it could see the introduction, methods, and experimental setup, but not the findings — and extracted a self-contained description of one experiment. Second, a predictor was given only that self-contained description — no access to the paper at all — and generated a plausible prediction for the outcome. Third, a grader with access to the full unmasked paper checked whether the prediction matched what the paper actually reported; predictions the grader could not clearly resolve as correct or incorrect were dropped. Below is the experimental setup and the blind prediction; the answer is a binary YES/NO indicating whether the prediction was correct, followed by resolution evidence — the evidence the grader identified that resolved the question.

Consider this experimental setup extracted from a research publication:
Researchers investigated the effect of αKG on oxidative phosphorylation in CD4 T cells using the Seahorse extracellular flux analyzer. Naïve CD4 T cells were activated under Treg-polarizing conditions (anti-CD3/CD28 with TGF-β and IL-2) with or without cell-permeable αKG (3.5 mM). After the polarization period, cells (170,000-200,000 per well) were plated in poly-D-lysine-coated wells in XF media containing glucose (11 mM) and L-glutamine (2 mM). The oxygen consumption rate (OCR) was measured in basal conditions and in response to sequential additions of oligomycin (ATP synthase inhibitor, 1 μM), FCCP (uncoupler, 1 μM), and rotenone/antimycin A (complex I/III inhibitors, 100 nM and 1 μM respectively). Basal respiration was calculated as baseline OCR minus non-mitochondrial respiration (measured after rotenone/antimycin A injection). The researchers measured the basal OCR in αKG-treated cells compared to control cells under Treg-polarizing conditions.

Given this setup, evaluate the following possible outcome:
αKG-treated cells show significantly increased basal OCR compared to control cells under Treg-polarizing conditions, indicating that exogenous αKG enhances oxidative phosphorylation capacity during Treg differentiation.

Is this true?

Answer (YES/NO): YES